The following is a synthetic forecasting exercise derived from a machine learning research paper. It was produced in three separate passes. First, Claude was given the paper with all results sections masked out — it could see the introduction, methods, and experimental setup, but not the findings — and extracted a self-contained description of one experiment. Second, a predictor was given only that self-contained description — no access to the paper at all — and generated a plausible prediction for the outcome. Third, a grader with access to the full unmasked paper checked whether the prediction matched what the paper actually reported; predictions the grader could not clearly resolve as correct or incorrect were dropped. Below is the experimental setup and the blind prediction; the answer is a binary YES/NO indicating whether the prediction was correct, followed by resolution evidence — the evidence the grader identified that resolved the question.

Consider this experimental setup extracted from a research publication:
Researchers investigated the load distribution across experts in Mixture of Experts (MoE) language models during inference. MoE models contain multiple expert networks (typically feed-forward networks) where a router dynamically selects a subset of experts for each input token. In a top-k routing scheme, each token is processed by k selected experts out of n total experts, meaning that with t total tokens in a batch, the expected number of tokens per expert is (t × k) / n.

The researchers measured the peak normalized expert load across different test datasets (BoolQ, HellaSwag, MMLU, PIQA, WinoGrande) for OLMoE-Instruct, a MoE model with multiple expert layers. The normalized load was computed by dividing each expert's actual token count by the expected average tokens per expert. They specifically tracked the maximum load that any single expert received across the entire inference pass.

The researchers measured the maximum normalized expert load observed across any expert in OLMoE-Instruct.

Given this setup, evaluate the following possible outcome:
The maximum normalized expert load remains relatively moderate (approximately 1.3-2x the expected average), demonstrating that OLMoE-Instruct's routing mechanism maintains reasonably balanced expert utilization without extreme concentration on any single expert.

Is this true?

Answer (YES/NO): NO